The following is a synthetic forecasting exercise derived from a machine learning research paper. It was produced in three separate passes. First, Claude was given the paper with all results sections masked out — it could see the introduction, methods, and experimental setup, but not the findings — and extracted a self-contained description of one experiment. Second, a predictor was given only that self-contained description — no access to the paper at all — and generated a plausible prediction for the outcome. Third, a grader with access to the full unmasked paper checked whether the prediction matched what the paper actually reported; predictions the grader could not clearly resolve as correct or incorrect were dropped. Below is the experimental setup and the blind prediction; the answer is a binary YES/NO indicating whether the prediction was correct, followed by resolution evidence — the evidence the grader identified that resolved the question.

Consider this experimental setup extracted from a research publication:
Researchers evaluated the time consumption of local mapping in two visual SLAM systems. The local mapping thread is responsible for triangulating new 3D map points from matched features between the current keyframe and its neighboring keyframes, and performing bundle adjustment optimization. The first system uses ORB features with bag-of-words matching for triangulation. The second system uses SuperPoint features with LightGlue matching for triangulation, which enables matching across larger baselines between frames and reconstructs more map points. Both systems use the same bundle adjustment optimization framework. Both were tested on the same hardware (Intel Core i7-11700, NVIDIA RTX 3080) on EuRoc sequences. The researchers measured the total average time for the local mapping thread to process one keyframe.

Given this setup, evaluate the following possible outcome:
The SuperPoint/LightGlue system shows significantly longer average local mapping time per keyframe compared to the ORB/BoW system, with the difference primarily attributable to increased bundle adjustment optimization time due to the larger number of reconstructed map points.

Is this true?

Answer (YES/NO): NO